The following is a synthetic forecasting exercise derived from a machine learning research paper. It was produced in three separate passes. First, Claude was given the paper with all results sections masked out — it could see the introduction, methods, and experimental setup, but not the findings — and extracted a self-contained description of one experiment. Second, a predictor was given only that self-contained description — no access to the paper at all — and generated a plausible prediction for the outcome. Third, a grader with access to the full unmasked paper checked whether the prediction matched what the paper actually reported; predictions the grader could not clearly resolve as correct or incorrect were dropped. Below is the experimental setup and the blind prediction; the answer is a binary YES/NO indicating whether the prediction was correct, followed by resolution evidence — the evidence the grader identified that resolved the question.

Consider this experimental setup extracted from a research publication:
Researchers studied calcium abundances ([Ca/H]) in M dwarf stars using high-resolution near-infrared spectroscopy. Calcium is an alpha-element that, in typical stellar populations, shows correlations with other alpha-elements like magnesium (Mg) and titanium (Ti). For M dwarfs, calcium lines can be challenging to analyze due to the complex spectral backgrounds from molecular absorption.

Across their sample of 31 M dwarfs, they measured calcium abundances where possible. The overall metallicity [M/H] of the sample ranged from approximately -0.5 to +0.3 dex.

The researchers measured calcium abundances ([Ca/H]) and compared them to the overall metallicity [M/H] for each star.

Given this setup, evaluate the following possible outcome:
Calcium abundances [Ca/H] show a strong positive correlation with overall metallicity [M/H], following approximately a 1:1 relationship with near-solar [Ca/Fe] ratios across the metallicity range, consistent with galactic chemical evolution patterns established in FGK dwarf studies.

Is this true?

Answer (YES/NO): NO